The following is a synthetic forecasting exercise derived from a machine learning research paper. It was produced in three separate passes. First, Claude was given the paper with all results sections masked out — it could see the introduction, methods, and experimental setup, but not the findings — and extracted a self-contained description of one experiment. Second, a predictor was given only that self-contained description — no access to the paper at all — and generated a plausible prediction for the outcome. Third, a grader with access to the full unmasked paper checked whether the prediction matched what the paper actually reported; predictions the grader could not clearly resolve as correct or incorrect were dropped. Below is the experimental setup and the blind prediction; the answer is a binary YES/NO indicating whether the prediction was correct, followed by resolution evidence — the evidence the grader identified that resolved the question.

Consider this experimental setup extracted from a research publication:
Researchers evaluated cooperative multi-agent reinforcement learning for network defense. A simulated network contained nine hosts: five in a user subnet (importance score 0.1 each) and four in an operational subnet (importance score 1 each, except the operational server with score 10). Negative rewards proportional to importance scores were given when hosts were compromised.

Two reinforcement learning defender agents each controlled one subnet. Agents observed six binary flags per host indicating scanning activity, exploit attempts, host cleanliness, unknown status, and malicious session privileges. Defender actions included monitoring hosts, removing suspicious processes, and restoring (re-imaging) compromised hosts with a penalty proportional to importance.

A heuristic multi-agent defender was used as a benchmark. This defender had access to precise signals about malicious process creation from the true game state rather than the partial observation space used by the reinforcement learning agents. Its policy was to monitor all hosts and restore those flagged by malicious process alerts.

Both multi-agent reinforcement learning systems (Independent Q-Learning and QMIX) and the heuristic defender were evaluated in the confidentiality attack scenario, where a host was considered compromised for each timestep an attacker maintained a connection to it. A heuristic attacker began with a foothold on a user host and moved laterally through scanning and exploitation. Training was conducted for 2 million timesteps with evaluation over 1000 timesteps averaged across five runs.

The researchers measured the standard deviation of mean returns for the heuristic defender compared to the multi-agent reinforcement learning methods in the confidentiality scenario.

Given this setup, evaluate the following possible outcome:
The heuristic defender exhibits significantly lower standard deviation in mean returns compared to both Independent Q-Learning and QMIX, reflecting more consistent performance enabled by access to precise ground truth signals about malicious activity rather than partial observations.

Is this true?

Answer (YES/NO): NO